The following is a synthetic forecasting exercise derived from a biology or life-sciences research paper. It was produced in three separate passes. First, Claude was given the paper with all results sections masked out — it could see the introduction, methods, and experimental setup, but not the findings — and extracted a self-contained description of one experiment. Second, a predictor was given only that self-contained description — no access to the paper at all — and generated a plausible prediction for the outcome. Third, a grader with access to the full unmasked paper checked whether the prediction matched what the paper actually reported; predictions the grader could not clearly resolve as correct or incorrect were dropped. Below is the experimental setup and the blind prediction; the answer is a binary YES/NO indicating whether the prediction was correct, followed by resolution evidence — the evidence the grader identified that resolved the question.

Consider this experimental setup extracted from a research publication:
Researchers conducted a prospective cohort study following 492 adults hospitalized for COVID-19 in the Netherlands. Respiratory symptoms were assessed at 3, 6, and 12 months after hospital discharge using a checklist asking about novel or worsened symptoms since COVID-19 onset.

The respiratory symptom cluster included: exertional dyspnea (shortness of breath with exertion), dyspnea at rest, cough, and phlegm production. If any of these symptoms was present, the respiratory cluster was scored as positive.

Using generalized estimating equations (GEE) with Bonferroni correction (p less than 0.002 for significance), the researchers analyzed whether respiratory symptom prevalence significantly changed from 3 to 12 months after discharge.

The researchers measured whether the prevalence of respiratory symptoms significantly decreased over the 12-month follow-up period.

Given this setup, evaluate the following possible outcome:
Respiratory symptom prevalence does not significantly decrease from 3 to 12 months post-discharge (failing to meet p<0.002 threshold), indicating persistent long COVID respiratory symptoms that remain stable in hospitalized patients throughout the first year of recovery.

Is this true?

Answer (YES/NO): NO